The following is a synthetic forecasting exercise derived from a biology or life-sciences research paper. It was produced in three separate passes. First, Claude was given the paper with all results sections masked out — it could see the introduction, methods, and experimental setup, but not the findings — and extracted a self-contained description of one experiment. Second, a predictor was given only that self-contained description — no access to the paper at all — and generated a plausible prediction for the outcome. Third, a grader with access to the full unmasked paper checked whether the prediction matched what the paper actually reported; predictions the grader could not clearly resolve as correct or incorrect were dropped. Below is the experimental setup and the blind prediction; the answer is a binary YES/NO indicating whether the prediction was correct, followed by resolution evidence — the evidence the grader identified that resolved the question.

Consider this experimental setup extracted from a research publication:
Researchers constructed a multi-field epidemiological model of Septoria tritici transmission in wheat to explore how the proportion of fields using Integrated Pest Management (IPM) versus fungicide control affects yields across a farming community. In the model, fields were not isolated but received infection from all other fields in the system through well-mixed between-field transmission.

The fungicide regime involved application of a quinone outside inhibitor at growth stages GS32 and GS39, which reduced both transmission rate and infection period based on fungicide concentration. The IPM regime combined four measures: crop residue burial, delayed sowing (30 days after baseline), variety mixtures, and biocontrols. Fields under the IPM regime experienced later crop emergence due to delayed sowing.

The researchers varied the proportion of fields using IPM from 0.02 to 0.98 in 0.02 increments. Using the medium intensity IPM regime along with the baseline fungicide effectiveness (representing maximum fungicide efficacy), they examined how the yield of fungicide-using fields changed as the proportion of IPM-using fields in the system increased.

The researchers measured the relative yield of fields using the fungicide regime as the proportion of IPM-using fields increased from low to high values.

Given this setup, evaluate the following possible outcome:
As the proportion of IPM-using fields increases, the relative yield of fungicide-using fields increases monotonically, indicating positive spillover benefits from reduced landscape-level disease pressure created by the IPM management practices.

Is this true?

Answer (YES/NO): NO